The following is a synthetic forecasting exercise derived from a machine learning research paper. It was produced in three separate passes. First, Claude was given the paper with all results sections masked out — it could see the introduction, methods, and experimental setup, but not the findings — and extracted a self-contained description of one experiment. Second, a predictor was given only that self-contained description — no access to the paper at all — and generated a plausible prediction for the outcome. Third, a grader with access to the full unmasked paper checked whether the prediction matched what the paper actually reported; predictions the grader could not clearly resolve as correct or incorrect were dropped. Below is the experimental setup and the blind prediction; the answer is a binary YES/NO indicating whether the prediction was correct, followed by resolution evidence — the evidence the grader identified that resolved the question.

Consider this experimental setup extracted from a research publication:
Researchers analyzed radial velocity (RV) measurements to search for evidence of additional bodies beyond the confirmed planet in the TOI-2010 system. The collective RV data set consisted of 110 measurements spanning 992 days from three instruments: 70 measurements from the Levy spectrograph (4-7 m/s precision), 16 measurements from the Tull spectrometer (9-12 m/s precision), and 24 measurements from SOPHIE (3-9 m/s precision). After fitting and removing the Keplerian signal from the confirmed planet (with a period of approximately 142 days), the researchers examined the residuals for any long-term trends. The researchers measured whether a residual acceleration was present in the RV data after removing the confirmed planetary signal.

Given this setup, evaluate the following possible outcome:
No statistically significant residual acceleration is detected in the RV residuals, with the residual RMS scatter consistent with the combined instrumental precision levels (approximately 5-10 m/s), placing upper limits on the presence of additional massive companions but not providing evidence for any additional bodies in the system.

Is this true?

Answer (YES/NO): NO